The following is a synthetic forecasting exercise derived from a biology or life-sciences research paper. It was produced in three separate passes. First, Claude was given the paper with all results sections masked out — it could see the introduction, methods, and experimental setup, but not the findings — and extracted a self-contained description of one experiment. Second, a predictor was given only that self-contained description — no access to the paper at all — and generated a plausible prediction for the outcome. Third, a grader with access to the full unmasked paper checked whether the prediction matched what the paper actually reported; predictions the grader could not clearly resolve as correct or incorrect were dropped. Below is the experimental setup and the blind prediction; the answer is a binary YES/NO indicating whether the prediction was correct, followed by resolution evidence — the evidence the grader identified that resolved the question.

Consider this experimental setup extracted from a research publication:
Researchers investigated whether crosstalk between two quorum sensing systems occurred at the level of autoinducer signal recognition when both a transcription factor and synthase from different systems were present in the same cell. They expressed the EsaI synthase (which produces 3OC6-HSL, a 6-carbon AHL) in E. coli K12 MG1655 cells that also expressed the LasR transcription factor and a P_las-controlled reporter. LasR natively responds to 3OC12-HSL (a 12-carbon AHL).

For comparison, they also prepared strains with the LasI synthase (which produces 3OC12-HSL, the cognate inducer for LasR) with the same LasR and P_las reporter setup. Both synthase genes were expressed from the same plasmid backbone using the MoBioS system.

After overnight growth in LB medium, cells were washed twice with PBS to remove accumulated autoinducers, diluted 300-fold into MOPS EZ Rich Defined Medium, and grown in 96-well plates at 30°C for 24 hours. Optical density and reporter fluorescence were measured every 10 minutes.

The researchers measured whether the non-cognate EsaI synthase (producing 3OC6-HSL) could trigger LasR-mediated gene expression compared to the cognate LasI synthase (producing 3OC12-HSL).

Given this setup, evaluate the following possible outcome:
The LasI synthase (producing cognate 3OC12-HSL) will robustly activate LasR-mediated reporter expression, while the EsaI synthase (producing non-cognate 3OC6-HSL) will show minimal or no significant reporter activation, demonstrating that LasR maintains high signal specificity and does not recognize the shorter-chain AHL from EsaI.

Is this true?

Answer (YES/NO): NO